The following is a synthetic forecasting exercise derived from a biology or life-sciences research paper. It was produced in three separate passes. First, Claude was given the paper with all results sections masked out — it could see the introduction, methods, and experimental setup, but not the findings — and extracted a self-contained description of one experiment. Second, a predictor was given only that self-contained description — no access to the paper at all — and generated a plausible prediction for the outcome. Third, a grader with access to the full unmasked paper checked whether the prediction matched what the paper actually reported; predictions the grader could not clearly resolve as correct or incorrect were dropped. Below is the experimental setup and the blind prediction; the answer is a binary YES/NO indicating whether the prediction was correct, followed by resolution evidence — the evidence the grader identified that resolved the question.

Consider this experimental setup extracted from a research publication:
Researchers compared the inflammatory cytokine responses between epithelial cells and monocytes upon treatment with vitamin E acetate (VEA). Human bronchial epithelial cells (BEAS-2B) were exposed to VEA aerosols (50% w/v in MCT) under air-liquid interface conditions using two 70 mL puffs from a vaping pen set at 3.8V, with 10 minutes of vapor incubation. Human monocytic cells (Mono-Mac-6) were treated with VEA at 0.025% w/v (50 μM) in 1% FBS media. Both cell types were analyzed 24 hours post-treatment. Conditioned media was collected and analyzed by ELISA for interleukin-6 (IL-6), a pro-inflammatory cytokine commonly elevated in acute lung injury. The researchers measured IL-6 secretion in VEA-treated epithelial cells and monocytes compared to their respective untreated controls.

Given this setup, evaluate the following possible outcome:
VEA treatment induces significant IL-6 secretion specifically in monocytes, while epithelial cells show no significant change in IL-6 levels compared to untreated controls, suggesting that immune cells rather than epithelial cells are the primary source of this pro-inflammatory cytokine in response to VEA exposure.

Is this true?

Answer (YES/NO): YES